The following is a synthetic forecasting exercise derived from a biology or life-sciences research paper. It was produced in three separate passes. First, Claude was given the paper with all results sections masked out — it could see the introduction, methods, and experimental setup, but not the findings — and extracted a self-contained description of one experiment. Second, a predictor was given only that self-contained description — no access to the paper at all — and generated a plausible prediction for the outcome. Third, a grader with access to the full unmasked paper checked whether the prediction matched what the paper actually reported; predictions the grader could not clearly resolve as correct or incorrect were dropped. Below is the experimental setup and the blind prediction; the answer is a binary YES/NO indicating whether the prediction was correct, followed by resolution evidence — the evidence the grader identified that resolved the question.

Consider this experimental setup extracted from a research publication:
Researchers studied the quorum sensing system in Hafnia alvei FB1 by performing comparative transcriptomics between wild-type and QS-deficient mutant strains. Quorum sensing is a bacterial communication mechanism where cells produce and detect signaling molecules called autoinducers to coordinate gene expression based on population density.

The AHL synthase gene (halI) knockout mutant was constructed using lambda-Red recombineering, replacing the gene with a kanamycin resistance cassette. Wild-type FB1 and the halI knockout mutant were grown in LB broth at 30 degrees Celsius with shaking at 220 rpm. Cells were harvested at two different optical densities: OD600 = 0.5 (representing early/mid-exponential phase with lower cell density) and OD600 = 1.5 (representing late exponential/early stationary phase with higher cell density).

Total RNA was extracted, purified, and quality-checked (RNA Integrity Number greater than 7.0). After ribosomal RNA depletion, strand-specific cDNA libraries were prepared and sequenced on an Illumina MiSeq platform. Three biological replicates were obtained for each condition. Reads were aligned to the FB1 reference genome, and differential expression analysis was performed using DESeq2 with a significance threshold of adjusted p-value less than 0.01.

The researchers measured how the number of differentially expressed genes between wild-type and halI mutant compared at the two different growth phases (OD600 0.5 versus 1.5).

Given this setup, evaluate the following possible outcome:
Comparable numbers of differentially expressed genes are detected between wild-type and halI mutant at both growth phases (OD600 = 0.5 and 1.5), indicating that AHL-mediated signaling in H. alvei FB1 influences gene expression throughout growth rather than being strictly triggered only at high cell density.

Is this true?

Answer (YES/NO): NO